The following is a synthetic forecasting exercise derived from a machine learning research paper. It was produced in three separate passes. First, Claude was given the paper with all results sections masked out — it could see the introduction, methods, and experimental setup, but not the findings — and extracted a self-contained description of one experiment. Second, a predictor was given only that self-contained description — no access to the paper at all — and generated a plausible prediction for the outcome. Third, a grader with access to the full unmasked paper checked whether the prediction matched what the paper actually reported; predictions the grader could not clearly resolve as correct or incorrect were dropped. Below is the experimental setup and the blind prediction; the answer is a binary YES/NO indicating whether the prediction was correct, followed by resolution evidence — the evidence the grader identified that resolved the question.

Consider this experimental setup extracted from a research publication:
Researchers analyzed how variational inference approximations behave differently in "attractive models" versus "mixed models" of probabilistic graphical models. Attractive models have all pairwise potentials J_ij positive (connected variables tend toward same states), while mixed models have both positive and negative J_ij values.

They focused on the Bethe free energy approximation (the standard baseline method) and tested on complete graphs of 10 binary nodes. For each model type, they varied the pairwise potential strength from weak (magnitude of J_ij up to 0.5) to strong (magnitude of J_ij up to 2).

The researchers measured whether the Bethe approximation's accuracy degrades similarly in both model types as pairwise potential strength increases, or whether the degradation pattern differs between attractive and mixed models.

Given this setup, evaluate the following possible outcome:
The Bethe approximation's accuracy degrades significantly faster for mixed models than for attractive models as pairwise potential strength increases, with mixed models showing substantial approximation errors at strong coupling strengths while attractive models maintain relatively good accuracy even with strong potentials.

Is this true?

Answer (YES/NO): NO